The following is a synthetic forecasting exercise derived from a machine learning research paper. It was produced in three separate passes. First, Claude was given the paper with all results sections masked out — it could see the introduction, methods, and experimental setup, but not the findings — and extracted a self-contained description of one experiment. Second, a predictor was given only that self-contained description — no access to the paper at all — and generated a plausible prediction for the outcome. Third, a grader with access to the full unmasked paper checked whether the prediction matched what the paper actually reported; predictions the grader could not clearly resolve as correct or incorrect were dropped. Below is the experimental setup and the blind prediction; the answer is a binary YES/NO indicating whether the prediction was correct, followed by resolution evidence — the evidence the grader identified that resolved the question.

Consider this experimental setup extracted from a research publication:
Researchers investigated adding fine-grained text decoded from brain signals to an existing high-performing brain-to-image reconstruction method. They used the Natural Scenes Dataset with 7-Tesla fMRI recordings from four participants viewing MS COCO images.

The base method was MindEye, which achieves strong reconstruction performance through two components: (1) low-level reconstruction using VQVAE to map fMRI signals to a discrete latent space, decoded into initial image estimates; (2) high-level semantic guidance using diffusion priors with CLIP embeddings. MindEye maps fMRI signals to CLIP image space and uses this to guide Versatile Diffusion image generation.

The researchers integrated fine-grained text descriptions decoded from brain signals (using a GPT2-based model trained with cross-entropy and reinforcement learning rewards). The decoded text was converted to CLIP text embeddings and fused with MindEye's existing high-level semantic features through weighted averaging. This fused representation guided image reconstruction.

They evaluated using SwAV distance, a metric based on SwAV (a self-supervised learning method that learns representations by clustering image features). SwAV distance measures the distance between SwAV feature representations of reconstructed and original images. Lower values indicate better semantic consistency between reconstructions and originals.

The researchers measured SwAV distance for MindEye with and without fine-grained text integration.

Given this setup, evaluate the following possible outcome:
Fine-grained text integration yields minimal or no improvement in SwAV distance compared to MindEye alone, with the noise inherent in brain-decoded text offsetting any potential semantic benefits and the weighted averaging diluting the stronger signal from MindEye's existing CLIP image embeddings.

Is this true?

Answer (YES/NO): NO